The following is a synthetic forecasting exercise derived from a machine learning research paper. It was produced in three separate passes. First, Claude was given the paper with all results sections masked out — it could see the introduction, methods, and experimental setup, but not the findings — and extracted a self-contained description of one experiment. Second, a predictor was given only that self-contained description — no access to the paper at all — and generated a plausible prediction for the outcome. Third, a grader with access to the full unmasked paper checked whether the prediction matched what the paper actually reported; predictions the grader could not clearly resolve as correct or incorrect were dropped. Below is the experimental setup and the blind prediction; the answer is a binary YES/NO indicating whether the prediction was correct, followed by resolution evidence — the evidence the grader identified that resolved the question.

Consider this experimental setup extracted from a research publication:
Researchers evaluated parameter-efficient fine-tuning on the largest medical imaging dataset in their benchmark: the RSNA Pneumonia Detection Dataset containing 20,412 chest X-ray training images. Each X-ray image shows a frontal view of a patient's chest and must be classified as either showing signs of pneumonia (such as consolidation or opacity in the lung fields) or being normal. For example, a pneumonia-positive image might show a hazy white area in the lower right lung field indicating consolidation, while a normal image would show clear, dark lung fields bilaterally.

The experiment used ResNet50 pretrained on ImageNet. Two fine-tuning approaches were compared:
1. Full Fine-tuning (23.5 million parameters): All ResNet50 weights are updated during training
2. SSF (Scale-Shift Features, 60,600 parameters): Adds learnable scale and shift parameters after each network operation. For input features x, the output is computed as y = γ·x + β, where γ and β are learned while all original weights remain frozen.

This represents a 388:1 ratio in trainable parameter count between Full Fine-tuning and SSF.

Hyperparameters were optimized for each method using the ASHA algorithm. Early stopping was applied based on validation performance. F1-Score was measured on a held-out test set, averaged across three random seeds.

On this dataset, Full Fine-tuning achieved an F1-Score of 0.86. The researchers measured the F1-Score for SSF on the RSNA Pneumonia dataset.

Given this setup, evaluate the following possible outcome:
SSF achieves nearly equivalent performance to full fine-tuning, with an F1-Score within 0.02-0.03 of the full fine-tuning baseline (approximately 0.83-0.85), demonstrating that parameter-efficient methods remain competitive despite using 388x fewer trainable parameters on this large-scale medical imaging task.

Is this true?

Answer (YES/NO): NO